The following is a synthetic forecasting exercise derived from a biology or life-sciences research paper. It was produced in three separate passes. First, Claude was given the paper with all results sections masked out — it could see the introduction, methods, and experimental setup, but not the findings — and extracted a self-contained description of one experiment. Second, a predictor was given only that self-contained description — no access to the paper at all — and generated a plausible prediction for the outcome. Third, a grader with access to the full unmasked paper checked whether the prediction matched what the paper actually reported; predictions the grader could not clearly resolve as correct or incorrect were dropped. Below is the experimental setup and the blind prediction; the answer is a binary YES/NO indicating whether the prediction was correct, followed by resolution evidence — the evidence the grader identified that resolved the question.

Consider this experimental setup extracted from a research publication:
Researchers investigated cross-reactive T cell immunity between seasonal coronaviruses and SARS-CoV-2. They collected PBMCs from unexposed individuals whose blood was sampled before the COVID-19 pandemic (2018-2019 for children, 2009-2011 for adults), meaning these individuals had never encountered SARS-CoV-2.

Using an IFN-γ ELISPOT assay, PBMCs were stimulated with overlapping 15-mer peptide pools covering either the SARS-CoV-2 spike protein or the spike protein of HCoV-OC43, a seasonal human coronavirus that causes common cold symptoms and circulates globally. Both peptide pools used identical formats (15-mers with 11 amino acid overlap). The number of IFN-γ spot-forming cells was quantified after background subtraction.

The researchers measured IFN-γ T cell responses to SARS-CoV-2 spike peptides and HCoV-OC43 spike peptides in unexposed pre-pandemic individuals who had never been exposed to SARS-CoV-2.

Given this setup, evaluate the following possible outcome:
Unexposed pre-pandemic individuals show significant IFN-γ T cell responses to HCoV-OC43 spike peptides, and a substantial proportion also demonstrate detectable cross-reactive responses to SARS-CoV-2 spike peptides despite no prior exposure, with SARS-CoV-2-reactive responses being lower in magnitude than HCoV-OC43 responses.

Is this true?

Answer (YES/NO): NO